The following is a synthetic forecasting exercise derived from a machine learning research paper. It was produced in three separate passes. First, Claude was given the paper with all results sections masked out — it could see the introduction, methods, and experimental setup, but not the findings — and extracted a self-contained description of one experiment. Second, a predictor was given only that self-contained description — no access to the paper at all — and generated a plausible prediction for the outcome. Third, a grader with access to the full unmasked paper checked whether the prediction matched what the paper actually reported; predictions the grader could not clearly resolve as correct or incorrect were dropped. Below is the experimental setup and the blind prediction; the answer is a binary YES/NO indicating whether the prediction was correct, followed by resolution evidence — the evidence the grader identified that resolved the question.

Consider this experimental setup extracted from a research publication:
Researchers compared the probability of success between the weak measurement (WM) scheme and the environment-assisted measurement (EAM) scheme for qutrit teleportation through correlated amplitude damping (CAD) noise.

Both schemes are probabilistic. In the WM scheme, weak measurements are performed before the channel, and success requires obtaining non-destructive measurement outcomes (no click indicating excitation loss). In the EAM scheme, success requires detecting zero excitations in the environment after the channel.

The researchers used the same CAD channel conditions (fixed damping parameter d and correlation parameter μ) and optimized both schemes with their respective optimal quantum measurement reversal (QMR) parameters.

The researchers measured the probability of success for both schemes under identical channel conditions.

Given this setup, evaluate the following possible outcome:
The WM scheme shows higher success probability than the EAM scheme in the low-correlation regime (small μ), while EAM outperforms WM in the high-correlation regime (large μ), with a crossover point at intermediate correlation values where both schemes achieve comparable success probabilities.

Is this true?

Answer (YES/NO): NO